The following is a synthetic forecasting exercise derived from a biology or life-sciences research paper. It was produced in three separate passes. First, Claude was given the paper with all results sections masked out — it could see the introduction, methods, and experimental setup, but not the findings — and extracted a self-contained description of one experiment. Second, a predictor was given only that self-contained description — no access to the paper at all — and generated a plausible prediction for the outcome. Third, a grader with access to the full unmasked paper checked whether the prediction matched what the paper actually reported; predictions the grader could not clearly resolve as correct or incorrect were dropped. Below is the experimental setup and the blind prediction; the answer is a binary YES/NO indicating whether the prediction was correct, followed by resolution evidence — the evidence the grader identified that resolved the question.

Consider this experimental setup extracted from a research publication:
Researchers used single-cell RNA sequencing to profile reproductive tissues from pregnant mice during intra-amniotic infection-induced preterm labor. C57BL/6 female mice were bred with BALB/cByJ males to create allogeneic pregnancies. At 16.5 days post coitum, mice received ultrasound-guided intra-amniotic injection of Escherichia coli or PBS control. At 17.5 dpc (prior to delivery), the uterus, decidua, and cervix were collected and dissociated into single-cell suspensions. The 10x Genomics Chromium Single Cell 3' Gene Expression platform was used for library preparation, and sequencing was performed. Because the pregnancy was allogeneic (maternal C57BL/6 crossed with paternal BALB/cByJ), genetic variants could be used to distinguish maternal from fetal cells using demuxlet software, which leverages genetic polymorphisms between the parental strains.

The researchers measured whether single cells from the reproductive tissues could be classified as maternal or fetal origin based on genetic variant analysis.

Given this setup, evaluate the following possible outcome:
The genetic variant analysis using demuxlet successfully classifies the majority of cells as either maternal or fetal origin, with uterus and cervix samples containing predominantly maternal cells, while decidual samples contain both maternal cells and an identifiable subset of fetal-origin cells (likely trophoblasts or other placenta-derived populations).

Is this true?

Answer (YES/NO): NO